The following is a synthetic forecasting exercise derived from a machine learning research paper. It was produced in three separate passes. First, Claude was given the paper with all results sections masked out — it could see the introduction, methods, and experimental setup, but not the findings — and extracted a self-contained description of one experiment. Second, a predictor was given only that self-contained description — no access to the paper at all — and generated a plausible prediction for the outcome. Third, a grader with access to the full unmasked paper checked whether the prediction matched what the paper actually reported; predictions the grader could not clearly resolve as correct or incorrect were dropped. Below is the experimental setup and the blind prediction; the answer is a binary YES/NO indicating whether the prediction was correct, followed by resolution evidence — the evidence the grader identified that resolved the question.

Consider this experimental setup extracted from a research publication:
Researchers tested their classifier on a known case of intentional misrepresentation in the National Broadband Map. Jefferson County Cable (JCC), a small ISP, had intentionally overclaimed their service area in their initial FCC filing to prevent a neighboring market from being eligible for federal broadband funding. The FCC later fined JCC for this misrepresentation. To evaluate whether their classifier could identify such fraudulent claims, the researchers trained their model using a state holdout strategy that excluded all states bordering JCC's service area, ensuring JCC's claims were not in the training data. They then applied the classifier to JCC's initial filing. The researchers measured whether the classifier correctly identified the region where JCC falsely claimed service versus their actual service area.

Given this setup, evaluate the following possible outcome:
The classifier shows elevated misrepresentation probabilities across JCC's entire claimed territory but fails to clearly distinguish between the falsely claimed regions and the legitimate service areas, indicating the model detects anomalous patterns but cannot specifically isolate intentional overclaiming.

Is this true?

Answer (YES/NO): NO